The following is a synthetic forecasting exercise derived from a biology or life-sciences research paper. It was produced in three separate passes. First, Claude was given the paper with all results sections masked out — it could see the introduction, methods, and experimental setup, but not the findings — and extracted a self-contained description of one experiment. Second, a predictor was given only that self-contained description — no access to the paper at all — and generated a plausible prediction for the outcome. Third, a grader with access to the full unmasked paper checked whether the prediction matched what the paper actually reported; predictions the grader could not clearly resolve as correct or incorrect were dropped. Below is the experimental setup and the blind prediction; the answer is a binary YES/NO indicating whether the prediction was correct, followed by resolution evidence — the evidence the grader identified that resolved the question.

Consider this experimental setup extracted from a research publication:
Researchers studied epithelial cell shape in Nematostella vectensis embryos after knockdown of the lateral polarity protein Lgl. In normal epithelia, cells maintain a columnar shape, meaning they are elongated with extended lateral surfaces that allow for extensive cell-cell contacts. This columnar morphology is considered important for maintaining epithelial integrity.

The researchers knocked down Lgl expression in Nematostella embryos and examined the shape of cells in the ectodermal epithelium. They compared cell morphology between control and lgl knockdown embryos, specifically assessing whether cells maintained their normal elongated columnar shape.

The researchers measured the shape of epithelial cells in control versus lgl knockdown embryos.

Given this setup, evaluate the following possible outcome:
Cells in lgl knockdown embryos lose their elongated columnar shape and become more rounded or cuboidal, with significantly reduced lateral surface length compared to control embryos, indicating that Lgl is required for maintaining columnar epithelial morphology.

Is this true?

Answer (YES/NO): YES